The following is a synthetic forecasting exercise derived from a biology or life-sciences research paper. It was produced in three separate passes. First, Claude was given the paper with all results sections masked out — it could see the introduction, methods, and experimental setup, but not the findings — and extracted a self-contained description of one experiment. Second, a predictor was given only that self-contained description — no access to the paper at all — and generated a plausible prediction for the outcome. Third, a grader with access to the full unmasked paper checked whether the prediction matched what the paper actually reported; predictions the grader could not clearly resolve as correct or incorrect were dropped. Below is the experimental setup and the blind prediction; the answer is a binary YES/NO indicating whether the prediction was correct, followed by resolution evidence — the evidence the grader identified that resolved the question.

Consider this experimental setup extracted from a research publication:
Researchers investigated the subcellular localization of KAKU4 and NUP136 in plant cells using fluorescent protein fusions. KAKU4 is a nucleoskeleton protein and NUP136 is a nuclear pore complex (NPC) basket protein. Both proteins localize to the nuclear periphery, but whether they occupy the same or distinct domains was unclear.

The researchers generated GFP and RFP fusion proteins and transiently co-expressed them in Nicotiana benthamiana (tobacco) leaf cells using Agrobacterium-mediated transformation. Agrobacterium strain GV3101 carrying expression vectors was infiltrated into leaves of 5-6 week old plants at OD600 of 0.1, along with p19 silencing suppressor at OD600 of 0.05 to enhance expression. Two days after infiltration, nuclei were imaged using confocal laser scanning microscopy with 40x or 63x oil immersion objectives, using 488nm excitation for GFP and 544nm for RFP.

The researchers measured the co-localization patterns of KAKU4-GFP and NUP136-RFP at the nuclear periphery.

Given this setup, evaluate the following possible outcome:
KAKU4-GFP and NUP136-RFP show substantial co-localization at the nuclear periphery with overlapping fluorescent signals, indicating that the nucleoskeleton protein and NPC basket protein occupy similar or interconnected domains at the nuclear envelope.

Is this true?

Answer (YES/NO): NO